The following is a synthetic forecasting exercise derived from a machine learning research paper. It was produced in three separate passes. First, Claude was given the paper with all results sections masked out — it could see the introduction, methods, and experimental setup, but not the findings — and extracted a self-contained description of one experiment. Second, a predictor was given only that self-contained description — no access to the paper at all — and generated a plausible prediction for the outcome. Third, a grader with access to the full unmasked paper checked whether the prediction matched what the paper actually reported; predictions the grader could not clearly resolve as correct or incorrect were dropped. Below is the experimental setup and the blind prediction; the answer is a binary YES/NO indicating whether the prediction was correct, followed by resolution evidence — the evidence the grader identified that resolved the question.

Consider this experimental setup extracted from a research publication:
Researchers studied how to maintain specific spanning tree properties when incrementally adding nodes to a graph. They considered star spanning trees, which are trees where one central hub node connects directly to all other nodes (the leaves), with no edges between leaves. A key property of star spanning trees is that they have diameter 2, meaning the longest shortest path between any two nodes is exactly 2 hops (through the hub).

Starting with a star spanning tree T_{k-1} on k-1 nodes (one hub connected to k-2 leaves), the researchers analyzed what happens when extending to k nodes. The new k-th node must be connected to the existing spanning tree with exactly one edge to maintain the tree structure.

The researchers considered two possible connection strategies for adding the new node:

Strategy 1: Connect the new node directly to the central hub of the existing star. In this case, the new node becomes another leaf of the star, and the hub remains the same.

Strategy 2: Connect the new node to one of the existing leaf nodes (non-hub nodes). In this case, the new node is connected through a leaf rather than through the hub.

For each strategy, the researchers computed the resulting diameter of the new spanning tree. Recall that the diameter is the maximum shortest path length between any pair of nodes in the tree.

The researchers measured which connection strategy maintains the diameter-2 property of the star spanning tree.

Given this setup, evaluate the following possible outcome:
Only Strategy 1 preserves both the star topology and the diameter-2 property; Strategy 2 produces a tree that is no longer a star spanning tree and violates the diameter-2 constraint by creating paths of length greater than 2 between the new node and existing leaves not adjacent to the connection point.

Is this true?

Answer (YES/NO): YES